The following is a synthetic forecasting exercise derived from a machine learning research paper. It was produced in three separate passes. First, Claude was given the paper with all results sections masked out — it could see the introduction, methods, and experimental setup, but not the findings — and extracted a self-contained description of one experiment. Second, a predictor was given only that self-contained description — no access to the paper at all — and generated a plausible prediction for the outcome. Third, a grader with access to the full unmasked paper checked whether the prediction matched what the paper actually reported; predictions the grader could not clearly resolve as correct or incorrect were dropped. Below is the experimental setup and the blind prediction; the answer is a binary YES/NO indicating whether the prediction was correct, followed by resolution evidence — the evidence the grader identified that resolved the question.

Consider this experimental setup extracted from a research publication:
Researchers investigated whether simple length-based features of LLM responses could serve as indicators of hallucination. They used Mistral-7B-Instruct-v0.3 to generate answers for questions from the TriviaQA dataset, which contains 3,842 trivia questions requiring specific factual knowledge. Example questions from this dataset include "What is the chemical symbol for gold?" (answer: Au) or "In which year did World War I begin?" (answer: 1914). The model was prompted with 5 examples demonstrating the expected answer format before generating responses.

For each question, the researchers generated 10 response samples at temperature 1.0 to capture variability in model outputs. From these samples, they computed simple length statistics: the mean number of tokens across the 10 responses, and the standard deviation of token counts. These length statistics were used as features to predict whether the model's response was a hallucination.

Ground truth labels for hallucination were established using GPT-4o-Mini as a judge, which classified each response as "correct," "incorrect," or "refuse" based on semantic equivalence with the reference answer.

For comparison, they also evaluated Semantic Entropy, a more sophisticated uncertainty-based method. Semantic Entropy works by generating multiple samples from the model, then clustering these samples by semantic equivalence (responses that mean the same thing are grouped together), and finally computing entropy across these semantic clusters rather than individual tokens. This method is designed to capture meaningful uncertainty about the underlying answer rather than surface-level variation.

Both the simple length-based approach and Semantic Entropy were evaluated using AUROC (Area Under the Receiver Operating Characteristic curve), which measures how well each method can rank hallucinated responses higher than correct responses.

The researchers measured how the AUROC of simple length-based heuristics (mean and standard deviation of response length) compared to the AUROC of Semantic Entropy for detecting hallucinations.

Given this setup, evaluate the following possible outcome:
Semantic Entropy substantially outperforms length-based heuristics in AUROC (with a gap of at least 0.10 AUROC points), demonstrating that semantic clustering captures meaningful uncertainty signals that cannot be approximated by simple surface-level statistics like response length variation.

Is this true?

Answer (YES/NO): NO